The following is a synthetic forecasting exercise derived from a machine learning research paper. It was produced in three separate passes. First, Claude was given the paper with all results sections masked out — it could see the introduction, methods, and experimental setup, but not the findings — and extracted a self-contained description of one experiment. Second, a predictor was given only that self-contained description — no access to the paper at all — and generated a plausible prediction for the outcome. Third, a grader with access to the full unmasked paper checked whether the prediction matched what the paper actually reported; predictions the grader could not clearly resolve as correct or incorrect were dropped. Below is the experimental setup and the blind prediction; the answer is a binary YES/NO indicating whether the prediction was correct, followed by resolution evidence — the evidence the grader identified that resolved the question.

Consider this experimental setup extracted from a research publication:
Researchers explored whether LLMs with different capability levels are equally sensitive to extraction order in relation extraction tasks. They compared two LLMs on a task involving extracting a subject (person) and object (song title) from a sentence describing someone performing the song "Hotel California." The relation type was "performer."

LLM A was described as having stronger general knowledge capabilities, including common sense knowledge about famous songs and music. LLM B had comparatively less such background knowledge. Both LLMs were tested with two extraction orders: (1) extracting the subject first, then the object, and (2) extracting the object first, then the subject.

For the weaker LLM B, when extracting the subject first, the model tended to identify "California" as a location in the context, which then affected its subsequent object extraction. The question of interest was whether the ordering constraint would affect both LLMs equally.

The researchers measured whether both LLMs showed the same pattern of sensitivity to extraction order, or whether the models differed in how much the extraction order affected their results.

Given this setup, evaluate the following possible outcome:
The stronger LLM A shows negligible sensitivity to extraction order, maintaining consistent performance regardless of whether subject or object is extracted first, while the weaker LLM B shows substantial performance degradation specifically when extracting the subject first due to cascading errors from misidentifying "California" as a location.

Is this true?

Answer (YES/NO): YES